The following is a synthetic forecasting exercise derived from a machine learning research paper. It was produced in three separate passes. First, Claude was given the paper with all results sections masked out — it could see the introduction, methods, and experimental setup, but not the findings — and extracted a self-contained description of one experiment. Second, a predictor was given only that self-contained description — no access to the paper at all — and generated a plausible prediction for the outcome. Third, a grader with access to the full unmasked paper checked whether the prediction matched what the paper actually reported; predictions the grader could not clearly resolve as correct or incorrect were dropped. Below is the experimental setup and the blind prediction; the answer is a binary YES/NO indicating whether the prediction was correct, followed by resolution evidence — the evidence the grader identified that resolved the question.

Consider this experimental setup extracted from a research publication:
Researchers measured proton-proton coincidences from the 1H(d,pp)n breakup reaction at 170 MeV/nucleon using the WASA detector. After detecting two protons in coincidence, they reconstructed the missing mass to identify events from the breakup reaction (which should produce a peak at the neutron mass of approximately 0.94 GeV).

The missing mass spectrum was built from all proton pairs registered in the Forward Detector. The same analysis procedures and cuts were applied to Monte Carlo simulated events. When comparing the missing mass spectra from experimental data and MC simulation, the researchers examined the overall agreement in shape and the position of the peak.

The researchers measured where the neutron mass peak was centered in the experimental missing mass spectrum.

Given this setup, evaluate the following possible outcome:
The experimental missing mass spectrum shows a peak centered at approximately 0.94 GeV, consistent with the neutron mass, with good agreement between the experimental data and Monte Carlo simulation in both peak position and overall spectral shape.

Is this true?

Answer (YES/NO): YES